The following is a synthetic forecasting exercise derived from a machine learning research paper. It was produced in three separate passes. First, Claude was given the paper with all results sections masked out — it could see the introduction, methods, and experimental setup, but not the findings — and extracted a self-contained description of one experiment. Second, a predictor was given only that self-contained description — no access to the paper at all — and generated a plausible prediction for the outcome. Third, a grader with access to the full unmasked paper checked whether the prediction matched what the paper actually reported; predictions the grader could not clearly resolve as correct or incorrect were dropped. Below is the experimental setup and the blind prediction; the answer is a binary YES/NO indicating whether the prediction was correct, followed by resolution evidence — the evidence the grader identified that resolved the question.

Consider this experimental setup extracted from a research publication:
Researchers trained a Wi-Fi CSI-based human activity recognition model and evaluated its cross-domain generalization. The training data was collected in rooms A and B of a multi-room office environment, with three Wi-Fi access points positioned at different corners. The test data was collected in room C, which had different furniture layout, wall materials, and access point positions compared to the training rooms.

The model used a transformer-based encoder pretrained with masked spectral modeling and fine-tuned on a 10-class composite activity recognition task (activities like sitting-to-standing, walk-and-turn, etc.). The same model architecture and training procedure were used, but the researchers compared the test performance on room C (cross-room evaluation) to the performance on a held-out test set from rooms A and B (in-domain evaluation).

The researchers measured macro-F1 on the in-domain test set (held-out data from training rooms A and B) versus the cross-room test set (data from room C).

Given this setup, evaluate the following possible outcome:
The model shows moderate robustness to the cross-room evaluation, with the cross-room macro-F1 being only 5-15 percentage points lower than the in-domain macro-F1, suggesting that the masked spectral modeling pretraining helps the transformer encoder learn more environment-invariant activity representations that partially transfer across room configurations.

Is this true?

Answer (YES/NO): YES